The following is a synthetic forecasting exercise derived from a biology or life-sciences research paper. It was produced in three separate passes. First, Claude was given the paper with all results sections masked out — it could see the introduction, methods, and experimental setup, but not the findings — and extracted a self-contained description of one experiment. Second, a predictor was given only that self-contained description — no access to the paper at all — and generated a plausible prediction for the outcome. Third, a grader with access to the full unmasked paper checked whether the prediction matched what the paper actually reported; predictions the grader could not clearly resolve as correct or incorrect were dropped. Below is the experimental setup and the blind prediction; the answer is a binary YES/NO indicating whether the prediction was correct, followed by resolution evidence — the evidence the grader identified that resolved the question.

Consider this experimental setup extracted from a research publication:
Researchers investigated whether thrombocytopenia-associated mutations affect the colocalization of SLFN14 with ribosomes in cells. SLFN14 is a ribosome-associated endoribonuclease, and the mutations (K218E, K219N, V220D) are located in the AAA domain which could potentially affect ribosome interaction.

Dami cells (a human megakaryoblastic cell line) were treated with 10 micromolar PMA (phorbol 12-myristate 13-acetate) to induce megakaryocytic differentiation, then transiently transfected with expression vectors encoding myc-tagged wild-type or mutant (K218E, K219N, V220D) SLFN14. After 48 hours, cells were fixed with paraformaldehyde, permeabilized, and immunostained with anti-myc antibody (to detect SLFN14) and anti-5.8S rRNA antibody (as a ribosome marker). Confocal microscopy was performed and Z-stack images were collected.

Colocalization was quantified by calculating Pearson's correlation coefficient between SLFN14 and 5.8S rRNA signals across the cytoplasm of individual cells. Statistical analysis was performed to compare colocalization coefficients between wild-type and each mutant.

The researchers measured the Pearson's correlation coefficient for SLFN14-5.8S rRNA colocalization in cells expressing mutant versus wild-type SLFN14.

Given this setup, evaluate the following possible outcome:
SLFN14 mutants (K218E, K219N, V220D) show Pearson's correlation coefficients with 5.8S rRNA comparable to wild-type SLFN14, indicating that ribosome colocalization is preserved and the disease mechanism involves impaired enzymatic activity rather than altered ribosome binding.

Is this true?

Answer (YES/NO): NO